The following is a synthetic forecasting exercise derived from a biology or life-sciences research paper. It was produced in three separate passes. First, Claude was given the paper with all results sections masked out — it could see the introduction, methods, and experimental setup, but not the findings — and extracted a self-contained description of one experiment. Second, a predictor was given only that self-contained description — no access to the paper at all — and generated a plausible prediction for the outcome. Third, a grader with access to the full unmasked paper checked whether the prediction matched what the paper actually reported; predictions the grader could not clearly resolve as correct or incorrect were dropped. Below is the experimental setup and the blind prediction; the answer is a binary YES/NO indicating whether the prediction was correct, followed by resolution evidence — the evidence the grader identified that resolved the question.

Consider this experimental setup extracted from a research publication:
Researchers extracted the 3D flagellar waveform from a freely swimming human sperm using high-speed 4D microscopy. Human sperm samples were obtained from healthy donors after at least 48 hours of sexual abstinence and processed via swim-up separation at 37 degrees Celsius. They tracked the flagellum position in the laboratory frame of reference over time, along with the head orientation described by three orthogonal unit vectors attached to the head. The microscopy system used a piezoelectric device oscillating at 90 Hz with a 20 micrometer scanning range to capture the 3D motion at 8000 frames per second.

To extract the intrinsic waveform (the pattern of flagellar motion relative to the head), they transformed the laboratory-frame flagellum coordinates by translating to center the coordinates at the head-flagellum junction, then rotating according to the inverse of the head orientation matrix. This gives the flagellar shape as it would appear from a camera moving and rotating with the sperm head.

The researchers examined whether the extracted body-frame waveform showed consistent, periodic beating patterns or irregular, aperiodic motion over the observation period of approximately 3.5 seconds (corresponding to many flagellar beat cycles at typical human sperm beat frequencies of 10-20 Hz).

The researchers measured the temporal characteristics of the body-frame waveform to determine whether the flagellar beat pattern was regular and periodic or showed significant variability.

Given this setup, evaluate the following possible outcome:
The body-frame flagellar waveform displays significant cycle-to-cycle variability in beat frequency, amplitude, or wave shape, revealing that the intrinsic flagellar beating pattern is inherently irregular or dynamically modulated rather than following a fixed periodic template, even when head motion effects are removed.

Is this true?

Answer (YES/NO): NO